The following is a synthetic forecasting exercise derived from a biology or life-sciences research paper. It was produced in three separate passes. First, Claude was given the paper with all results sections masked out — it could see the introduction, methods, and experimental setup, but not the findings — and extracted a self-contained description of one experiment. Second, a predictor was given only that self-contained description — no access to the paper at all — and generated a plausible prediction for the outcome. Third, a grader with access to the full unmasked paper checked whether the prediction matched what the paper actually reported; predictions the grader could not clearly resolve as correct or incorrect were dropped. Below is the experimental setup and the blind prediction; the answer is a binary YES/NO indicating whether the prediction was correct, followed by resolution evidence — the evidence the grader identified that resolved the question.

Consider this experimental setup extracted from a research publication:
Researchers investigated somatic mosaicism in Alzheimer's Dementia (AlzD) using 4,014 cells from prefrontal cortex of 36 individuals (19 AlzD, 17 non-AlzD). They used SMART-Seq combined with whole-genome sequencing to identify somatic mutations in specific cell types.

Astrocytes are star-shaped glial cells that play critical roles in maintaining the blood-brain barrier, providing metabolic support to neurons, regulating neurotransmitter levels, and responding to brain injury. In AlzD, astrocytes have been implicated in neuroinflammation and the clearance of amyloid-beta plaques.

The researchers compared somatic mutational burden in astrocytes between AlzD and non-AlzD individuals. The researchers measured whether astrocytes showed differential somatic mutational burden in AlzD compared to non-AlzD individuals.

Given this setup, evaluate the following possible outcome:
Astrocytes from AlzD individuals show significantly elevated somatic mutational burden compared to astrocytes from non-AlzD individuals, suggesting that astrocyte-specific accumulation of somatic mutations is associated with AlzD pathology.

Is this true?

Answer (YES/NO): YES